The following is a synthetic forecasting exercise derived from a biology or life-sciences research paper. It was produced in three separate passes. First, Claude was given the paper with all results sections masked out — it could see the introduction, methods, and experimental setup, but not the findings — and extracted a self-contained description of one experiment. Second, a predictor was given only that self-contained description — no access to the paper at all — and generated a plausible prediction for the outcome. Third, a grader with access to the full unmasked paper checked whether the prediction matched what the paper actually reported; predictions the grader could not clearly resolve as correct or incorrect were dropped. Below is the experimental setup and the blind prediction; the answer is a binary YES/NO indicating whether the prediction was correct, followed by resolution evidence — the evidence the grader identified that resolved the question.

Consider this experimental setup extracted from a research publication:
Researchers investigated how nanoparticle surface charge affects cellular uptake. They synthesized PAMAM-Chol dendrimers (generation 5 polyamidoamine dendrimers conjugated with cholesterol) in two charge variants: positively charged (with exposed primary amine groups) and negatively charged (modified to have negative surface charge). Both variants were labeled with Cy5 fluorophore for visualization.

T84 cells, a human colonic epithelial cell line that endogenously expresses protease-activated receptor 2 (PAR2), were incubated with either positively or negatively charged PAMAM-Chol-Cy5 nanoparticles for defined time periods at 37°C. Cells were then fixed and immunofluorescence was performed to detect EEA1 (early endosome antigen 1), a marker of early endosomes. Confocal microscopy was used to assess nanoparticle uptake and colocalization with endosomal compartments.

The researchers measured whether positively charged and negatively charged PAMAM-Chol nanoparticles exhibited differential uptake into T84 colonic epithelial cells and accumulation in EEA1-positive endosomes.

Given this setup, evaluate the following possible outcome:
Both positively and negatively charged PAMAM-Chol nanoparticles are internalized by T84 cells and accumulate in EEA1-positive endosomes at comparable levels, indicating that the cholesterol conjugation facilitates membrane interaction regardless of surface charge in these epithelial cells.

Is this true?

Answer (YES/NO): NO